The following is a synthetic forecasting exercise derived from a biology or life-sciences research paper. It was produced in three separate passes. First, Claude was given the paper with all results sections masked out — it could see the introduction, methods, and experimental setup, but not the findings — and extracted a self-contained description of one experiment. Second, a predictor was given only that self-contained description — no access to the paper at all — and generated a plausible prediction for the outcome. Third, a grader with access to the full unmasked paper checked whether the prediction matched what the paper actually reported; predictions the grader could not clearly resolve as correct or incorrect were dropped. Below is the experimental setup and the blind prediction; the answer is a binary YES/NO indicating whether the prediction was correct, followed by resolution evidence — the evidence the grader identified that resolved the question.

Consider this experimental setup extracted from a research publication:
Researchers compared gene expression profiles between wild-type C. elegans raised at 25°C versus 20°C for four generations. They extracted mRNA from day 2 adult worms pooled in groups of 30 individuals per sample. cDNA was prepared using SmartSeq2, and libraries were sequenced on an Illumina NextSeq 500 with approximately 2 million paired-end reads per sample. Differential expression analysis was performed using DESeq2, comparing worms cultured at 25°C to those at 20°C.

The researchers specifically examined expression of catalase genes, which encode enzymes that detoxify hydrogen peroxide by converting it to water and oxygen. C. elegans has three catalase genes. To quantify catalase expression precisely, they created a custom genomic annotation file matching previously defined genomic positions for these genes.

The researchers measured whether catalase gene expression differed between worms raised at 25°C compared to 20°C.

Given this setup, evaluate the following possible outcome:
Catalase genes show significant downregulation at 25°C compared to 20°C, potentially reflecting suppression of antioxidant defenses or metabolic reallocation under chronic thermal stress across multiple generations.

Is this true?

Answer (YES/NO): NO